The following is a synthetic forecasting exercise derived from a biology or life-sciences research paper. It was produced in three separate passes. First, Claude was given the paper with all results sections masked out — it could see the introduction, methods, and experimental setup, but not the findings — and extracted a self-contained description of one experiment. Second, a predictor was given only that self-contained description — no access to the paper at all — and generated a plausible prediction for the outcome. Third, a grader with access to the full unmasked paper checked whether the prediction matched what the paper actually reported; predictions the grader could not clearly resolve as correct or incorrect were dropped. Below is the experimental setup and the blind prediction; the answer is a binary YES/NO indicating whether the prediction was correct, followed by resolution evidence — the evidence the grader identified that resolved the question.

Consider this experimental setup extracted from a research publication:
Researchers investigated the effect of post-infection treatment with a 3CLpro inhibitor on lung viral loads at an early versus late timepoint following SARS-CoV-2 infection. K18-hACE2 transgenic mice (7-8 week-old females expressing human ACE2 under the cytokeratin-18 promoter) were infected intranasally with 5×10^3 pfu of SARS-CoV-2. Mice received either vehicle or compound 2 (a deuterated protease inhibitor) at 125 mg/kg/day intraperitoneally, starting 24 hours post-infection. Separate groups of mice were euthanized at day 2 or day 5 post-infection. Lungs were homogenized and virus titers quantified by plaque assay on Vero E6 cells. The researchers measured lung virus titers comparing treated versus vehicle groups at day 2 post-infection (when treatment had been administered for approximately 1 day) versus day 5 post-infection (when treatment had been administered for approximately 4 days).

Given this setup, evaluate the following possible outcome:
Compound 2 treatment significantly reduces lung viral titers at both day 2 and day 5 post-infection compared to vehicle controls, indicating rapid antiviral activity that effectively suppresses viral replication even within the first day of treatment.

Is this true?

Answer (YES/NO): NO